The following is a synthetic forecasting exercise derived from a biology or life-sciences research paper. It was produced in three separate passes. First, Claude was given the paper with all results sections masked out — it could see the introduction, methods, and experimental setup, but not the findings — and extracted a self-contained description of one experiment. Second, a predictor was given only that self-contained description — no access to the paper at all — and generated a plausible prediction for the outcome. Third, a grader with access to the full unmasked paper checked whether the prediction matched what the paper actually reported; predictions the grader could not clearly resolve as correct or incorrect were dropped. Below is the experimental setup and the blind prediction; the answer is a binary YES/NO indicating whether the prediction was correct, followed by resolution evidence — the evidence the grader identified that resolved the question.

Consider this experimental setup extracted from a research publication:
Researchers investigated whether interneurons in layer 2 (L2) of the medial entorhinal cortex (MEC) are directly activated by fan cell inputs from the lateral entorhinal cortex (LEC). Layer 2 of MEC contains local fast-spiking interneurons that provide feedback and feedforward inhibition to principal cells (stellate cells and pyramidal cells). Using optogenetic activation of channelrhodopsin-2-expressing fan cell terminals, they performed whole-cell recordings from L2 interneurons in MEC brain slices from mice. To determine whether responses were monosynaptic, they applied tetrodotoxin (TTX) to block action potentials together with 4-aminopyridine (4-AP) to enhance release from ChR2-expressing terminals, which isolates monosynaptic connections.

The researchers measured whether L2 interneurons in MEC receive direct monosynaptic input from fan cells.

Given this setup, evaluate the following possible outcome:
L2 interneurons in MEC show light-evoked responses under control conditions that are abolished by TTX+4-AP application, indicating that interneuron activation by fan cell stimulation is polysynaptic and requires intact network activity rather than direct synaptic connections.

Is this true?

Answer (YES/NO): NO